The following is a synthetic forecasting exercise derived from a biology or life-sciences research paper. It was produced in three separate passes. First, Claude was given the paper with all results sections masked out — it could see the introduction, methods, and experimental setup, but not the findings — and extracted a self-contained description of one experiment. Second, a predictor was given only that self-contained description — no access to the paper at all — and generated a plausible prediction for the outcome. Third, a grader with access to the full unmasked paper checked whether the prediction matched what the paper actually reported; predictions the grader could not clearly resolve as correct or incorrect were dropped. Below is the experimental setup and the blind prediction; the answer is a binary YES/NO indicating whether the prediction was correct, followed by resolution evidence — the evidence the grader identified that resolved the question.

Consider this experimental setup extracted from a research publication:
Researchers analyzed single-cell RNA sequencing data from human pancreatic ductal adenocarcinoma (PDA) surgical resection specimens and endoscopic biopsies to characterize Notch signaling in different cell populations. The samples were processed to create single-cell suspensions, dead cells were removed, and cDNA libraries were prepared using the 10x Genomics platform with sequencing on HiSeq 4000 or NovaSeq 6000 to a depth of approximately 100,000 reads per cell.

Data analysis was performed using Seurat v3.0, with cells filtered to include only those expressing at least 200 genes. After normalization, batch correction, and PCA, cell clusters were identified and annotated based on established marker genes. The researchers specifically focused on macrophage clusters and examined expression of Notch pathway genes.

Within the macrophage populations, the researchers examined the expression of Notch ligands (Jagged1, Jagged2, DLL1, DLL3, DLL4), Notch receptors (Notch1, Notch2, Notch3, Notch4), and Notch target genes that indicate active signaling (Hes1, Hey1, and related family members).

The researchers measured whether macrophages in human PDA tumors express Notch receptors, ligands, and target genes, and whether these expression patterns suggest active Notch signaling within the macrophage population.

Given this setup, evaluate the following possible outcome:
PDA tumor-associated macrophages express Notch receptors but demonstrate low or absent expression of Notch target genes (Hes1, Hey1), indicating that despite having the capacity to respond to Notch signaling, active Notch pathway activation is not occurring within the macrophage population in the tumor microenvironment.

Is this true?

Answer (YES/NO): NO